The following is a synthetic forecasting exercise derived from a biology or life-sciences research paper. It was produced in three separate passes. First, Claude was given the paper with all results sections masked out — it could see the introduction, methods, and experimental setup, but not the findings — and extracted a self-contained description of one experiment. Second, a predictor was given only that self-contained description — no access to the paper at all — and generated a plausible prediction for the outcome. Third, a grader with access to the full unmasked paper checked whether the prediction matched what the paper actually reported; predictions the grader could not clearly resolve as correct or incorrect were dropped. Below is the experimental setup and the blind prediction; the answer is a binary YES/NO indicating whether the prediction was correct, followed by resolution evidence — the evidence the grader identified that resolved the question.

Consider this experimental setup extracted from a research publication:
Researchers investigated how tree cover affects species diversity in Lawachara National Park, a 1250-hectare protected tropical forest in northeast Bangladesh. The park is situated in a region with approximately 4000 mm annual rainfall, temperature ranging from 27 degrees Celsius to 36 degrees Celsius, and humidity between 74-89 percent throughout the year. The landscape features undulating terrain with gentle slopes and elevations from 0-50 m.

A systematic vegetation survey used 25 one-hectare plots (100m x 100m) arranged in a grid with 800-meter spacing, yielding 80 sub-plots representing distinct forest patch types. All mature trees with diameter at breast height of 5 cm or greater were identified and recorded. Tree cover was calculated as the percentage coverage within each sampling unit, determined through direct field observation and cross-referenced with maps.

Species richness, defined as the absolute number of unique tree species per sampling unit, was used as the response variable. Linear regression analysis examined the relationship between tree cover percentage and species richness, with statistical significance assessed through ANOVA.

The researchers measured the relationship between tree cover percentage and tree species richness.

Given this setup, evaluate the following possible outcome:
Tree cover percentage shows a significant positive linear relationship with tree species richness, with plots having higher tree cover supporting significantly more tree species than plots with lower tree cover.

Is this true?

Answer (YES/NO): YES